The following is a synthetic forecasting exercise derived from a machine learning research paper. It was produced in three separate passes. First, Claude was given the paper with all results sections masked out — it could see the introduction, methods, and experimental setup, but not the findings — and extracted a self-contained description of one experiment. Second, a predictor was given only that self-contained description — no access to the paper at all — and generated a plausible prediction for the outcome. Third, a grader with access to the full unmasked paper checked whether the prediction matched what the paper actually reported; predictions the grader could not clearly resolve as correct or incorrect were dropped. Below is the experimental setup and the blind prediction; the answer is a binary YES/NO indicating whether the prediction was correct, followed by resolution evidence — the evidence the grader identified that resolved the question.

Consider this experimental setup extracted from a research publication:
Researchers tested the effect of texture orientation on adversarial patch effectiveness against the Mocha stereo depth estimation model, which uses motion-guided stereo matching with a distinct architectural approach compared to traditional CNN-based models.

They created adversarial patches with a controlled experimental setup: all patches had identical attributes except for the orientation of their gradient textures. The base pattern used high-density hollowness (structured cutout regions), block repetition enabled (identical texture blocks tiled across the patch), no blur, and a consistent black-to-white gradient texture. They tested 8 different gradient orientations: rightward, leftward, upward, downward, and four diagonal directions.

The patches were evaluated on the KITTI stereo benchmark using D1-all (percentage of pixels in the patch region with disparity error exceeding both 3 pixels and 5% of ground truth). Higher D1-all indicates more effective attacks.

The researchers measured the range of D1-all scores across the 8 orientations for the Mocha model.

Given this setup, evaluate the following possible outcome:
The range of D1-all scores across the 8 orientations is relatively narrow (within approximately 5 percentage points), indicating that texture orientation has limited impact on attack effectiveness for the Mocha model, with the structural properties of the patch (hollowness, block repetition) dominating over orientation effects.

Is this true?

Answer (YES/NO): NO